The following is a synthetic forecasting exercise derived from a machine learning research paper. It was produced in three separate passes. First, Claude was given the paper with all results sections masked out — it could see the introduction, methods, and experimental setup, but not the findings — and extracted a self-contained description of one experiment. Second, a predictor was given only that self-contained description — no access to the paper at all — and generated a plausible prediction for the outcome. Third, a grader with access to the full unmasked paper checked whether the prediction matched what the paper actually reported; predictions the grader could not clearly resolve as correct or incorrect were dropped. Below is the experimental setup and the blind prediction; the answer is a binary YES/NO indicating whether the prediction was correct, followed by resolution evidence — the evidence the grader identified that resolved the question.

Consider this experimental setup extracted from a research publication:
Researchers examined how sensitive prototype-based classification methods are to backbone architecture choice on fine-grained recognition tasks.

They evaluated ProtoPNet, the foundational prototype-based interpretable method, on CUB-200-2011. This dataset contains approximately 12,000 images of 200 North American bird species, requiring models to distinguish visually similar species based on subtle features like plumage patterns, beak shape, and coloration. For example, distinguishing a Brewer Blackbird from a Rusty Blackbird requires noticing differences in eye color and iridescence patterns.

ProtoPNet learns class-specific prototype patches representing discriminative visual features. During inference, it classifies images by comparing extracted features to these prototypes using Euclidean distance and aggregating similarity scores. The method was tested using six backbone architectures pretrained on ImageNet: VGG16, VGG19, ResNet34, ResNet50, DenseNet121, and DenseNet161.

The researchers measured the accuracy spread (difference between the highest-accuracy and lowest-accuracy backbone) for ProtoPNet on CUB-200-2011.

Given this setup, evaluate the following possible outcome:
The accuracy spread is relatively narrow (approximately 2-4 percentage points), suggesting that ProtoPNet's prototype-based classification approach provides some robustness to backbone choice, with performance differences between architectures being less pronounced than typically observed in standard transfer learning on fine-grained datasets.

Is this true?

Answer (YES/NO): NO